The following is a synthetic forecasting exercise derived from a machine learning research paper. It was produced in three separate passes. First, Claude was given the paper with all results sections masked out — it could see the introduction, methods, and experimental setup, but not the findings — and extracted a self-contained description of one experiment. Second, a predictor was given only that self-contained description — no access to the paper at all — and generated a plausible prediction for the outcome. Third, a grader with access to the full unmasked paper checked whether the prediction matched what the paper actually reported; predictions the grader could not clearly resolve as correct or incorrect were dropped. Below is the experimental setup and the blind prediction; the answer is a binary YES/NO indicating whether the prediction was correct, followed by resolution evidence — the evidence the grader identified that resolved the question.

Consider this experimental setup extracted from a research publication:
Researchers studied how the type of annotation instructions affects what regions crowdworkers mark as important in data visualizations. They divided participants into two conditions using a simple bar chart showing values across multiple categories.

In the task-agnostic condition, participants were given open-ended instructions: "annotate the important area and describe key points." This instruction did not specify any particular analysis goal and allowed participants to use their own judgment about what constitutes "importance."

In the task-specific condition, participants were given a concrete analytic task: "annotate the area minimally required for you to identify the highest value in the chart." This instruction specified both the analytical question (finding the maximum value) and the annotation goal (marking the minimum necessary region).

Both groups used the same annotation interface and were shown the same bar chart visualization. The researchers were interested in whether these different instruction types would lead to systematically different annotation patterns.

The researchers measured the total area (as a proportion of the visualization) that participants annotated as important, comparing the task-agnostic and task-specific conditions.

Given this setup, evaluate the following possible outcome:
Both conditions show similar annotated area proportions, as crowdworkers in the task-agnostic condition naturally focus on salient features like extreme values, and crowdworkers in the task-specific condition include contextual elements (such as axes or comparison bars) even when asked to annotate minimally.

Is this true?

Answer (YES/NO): NO